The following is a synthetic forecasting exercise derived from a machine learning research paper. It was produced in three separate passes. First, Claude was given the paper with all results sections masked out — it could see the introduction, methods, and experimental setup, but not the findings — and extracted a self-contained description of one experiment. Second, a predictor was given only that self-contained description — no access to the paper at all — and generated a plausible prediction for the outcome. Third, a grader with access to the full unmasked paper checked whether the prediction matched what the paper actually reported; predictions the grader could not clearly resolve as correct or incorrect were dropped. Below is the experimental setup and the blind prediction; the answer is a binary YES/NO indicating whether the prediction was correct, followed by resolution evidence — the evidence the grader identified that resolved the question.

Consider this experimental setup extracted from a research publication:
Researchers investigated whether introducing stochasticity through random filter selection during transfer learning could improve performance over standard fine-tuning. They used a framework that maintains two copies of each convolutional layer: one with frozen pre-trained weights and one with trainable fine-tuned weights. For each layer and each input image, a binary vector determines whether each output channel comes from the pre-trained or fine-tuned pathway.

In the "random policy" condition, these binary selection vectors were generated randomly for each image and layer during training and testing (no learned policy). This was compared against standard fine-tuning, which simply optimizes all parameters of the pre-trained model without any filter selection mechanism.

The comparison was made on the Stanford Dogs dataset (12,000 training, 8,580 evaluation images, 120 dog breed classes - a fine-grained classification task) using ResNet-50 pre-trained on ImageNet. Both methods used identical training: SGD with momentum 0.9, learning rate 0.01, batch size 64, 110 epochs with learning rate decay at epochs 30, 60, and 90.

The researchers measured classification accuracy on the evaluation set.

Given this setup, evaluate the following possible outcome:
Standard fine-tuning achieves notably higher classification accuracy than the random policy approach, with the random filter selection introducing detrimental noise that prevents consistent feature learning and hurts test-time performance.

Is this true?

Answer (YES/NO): NO